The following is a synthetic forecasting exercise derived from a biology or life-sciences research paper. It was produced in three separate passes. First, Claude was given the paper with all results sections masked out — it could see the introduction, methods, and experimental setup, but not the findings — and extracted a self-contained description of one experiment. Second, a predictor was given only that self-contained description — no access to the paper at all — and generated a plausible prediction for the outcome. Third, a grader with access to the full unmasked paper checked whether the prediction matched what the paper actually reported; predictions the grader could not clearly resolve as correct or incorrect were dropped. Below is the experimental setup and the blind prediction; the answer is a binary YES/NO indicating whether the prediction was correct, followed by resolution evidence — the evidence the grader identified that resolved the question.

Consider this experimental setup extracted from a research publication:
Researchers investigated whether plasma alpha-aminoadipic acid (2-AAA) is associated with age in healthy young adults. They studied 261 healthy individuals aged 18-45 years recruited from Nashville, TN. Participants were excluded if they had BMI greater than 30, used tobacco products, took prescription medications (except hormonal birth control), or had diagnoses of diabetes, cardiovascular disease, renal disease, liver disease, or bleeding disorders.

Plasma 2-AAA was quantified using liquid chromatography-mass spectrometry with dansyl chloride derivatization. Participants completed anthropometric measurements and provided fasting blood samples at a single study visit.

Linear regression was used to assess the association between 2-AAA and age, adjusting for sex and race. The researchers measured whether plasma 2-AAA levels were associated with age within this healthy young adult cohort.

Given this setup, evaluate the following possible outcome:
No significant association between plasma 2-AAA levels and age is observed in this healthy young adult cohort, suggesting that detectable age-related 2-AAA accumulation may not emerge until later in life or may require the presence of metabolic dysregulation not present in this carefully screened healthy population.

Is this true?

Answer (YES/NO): YES